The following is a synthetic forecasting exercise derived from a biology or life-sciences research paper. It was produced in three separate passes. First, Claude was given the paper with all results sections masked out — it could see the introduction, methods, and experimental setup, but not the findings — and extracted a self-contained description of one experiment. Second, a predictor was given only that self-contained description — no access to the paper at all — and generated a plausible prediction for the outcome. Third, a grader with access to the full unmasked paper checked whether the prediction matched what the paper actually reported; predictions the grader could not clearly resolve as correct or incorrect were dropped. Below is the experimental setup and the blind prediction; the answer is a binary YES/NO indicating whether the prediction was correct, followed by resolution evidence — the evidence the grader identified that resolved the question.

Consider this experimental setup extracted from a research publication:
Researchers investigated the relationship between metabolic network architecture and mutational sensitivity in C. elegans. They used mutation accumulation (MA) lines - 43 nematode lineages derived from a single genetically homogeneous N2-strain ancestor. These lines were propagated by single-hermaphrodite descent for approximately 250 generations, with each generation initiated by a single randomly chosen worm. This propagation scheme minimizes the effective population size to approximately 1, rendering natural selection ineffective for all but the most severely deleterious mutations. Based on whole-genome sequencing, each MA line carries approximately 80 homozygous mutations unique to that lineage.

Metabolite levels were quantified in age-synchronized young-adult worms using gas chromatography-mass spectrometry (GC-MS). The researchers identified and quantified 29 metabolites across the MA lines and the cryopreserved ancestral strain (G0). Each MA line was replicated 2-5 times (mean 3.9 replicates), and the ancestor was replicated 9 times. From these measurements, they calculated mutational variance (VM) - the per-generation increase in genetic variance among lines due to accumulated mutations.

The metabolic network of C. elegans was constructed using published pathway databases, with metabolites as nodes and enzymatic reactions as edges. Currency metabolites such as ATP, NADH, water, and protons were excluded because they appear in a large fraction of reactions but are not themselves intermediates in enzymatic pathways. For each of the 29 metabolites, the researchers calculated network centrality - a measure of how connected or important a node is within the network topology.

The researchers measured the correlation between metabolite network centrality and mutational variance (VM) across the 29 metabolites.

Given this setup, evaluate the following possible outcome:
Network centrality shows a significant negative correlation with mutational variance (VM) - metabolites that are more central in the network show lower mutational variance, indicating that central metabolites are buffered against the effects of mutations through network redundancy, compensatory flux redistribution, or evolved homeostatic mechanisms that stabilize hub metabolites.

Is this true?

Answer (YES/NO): NO